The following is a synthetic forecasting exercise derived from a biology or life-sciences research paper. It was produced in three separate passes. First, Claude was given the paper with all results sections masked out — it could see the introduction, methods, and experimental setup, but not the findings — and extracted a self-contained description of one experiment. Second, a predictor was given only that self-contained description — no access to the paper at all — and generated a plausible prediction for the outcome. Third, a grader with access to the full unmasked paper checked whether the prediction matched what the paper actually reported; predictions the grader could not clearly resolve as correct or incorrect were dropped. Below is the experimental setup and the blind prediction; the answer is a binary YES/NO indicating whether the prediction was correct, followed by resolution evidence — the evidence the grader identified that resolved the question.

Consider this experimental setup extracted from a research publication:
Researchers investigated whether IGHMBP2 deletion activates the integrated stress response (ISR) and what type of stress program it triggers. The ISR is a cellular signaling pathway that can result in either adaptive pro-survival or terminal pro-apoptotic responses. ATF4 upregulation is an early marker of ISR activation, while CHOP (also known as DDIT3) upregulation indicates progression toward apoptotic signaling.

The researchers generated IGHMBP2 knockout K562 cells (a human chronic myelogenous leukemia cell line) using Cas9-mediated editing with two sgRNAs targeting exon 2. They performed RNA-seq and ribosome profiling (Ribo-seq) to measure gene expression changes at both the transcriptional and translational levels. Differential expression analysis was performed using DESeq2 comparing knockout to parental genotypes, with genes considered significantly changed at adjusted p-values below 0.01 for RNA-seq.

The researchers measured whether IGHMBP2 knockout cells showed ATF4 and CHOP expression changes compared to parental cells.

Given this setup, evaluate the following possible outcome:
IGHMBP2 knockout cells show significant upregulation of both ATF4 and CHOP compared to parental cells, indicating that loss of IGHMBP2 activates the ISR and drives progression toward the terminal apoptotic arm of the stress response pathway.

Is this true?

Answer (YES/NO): NO